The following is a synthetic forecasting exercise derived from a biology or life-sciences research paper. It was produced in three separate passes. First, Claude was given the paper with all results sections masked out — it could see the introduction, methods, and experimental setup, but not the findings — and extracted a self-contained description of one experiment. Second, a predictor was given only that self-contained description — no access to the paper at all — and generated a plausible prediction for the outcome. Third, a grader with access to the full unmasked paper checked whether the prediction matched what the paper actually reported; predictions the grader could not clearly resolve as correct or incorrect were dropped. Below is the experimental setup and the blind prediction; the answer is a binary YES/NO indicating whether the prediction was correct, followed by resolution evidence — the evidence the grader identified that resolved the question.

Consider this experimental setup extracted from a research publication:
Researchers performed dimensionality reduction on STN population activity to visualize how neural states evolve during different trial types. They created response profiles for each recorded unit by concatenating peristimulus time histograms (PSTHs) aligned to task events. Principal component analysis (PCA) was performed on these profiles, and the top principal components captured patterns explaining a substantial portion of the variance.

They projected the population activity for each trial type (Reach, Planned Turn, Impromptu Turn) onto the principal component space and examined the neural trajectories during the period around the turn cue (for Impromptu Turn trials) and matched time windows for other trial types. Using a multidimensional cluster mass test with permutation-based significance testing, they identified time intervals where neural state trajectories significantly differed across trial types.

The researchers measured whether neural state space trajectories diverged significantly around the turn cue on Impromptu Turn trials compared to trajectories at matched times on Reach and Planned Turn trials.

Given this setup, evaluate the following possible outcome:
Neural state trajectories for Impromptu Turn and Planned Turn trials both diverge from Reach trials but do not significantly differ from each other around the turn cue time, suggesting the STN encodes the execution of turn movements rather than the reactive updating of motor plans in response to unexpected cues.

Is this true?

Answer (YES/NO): NO